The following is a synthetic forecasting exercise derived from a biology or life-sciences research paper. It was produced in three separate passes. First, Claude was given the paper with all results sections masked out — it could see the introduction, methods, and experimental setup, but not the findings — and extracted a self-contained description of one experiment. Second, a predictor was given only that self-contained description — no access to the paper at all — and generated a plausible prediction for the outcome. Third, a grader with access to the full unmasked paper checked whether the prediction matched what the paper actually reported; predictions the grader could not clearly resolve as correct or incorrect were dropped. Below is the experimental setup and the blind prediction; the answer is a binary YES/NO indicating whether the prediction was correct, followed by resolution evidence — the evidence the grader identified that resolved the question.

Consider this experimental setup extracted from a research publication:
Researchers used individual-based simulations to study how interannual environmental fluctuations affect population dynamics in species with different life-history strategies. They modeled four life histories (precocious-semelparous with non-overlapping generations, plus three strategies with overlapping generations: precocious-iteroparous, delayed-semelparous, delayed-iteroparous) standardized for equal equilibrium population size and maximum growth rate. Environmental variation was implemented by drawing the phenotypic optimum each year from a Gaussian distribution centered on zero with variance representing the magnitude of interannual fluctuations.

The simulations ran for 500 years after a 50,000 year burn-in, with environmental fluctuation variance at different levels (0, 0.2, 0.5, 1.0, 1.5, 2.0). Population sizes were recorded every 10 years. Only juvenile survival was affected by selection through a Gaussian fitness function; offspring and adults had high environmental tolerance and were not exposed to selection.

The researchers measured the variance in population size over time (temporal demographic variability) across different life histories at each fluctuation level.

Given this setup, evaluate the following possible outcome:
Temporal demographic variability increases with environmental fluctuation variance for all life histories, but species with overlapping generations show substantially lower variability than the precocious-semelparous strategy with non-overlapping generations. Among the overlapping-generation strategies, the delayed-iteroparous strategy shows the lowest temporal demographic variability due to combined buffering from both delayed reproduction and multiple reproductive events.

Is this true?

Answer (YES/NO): YES